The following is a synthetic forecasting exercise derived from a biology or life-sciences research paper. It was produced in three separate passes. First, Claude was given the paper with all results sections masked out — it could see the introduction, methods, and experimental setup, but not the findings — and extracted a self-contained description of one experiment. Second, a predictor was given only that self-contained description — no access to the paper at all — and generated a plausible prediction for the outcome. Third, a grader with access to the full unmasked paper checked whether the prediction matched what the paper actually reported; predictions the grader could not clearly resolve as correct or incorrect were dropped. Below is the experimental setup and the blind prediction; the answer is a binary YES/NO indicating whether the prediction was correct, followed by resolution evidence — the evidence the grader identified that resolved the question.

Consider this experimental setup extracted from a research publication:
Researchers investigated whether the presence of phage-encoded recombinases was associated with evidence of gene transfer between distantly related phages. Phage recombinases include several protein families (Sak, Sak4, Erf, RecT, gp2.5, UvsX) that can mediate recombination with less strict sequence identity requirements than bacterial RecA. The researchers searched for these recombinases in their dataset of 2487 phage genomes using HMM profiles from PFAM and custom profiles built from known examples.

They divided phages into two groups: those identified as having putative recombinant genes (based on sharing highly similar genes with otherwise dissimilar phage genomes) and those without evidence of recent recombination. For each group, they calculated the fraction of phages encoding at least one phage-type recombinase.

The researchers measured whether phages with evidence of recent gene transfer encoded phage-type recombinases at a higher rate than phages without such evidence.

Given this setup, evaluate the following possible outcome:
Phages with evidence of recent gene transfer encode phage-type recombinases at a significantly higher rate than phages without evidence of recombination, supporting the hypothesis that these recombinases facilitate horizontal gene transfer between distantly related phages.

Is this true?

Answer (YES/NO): YES